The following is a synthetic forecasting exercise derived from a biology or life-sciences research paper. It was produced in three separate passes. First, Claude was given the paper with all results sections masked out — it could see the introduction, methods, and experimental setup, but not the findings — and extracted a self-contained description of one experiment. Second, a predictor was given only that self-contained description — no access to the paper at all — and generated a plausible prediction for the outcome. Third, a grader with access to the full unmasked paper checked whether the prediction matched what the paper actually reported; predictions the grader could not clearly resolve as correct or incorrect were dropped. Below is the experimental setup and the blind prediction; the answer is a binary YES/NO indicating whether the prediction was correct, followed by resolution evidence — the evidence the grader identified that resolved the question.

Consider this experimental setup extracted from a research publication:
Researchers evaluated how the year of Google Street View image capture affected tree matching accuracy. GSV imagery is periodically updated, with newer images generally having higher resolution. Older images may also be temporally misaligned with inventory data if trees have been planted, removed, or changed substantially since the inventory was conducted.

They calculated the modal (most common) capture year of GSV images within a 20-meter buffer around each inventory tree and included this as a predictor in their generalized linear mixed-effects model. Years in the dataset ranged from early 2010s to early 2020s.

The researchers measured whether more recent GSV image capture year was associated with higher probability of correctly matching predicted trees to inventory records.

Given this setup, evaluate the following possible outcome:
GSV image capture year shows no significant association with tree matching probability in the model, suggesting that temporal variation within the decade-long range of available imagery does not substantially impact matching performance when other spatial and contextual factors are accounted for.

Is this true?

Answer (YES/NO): YES